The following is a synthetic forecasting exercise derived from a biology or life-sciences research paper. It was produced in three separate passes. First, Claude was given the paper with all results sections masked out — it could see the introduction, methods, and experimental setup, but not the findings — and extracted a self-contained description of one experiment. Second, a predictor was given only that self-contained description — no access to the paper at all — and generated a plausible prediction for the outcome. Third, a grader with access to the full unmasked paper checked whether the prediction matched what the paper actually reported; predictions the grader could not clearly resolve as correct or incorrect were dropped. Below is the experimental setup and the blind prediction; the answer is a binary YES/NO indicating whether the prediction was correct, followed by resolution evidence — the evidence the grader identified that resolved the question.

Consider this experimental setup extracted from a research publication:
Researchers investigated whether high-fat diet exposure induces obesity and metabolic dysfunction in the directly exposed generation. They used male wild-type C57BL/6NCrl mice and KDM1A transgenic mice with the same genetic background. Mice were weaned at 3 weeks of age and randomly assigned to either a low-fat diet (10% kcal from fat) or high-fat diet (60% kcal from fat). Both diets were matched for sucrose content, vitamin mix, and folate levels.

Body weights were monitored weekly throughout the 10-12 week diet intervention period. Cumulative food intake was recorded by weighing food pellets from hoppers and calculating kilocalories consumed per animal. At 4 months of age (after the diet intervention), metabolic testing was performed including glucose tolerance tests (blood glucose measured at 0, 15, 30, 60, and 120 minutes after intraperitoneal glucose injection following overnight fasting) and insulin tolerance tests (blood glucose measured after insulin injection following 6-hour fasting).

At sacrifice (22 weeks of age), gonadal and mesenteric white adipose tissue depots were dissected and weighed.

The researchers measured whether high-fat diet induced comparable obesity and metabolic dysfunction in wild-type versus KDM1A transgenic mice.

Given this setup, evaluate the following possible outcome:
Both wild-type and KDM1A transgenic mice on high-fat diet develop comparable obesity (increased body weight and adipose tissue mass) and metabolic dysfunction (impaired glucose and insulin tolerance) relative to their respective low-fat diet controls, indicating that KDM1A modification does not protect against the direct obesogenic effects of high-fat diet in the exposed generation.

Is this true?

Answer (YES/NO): YES